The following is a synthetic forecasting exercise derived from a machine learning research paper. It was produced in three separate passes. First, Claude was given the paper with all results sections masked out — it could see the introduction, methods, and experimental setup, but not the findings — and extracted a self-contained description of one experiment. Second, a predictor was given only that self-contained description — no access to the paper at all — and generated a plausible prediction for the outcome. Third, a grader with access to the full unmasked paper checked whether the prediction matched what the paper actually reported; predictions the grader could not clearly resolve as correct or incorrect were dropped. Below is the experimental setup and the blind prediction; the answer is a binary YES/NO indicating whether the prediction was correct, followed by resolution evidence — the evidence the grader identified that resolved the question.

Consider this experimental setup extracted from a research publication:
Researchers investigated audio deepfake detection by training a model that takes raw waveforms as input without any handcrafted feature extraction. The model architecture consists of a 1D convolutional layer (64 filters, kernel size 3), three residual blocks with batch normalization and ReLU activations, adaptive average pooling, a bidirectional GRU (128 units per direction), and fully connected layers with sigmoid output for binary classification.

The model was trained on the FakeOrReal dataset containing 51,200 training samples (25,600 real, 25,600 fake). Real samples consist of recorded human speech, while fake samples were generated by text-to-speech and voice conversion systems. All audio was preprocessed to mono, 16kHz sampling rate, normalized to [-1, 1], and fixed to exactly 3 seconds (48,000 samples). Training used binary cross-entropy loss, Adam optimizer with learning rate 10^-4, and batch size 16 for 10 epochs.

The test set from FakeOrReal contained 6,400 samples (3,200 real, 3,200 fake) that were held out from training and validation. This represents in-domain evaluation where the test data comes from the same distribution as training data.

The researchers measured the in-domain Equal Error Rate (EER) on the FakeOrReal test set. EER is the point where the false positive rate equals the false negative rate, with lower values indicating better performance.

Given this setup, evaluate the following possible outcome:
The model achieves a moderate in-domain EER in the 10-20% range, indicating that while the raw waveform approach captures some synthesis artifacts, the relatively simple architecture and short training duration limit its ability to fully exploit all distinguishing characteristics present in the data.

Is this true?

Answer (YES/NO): NO